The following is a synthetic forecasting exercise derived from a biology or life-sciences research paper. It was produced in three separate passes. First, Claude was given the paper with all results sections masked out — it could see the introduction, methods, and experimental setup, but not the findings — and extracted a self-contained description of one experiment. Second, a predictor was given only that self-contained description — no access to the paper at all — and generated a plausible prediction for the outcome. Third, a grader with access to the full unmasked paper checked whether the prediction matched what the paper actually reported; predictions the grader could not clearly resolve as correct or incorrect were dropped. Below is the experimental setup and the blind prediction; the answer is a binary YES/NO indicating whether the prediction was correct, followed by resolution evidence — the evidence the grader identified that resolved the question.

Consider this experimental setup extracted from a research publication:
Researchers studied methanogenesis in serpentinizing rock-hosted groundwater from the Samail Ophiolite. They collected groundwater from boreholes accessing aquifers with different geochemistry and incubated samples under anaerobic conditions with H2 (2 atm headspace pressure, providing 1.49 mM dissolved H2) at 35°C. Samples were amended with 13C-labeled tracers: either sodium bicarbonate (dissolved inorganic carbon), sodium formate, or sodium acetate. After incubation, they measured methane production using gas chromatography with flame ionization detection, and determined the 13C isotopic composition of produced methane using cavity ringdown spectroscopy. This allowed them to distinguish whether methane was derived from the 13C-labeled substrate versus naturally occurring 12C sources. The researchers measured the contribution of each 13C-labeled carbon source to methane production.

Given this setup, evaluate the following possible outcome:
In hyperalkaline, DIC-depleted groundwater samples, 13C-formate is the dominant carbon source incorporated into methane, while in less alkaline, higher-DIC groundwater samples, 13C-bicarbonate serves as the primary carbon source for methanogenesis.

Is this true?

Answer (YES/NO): NO